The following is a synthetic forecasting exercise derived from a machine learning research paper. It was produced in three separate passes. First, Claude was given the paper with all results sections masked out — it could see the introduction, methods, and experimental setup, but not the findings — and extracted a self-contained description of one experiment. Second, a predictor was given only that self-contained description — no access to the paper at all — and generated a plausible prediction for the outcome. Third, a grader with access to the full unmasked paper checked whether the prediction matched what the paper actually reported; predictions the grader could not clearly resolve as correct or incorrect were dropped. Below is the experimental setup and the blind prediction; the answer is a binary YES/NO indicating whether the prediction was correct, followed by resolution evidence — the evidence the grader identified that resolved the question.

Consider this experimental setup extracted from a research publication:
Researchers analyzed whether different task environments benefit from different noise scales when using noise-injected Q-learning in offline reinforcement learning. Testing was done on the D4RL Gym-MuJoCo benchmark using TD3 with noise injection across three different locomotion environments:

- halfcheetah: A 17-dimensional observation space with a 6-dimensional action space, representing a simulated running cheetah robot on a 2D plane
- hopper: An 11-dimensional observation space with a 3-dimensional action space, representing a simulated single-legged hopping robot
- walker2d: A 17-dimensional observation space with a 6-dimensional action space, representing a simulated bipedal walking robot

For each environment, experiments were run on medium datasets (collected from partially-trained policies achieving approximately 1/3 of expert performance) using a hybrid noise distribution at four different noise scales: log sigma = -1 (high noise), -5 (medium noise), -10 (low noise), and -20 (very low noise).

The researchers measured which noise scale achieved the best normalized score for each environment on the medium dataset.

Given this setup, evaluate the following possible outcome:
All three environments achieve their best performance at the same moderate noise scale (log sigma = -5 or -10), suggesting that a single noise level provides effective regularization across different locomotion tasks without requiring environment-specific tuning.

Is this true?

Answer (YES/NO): NO